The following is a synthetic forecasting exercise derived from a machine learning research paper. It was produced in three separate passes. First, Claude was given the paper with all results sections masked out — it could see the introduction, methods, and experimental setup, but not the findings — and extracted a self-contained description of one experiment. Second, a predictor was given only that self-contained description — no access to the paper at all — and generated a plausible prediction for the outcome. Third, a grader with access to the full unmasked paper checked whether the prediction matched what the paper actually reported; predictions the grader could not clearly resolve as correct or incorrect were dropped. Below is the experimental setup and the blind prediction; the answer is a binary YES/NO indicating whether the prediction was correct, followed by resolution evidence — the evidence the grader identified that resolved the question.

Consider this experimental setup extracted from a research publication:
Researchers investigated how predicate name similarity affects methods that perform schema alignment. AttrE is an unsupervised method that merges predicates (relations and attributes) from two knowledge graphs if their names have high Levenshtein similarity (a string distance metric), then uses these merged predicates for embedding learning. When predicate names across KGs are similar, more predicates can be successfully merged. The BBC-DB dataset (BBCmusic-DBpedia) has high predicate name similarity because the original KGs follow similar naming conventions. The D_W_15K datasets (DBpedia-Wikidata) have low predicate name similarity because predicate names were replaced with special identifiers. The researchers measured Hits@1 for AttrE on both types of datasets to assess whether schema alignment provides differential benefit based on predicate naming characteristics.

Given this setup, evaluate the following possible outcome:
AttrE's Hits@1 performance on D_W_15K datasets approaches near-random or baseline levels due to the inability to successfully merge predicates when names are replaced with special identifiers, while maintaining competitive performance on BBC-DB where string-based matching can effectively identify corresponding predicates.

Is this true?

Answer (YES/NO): NO